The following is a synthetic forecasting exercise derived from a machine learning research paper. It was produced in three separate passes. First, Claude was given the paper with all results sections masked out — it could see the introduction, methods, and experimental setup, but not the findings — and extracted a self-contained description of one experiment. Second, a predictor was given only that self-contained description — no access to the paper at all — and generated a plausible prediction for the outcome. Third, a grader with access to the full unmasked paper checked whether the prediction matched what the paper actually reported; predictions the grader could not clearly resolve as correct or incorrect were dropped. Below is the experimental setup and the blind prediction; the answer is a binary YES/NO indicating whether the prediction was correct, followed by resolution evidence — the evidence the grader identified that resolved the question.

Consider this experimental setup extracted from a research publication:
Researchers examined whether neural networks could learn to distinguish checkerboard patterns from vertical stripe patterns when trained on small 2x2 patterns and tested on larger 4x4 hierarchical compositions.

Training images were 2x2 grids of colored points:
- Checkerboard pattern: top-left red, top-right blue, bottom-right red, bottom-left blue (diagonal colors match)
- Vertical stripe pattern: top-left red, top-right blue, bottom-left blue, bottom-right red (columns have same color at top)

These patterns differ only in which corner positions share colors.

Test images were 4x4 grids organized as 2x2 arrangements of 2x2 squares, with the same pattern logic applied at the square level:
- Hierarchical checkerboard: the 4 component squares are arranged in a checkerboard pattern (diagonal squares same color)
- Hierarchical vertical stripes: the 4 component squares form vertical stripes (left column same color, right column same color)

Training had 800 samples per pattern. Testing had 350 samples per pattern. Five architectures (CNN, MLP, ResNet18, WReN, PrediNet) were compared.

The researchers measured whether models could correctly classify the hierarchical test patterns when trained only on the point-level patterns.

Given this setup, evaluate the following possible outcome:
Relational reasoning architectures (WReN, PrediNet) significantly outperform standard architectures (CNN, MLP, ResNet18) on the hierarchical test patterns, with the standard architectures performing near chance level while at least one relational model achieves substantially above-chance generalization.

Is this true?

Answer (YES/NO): NO